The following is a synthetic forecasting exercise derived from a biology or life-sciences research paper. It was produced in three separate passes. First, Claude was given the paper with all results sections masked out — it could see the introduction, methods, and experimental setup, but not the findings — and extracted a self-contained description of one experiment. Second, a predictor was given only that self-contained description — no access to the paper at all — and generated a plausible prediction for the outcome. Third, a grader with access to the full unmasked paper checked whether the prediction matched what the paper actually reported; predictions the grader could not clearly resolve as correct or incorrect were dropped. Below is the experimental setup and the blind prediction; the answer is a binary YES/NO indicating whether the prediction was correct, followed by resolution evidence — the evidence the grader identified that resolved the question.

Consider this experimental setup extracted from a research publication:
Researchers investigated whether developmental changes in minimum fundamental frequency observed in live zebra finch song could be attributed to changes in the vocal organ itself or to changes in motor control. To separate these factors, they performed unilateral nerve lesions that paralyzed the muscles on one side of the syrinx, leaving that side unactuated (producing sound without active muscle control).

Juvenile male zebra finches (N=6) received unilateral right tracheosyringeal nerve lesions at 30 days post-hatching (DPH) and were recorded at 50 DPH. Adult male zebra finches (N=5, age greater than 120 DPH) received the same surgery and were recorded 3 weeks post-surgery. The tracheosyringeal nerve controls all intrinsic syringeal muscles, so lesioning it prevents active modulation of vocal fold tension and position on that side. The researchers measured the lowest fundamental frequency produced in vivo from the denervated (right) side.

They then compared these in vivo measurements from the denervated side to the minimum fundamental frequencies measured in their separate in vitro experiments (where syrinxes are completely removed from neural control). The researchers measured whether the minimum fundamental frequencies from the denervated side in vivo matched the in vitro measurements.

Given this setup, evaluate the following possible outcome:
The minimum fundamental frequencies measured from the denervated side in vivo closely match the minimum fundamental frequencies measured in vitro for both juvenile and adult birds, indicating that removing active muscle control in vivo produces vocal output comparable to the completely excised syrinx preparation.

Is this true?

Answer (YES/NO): YES